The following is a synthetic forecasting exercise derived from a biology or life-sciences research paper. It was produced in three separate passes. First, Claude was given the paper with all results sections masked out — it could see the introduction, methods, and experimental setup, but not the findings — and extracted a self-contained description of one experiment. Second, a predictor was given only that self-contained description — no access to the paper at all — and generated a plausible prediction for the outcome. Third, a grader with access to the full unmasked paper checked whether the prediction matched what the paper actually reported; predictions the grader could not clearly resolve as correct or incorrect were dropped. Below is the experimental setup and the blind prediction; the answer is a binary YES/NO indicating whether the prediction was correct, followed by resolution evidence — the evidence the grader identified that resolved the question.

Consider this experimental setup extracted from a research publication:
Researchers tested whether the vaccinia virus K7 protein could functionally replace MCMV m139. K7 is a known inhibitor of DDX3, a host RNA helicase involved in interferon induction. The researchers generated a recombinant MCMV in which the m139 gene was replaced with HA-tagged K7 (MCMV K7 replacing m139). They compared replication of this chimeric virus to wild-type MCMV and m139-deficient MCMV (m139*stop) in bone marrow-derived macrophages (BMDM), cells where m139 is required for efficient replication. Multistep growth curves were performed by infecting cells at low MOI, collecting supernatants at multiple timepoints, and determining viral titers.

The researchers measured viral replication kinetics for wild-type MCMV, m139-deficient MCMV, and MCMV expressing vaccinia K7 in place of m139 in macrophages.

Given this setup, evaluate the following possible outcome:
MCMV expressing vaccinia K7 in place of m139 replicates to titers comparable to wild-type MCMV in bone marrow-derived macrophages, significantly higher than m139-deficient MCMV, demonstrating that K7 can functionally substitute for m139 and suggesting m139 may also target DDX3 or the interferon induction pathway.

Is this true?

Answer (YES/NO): YES